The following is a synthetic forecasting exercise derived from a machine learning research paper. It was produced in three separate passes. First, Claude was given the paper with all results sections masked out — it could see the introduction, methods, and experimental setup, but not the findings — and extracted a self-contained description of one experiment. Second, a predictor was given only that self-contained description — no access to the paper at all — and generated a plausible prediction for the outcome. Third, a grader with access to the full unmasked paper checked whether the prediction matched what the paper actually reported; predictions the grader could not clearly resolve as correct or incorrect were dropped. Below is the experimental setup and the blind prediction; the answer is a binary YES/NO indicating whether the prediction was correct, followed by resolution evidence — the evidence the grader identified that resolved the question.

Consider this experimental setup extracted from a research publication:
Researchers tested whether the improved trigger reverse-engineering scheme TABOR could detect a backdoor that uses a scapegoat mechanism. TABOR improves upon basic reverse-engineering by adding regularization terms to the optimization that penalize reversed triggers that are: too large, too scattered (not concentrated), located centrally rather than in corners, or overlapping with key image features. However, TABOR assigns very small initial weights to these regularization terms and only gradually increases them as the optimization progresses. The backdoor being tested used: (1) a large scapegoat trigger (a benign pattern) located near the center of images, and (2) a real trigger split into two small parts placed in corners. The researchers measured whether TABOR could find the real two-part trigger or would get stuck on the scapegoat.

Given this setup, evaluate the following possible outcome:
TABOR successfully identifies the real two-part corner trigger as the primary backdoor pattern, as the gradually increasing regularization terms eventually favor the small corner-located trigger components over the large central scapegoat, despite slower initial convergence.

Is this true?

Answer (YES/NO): NO